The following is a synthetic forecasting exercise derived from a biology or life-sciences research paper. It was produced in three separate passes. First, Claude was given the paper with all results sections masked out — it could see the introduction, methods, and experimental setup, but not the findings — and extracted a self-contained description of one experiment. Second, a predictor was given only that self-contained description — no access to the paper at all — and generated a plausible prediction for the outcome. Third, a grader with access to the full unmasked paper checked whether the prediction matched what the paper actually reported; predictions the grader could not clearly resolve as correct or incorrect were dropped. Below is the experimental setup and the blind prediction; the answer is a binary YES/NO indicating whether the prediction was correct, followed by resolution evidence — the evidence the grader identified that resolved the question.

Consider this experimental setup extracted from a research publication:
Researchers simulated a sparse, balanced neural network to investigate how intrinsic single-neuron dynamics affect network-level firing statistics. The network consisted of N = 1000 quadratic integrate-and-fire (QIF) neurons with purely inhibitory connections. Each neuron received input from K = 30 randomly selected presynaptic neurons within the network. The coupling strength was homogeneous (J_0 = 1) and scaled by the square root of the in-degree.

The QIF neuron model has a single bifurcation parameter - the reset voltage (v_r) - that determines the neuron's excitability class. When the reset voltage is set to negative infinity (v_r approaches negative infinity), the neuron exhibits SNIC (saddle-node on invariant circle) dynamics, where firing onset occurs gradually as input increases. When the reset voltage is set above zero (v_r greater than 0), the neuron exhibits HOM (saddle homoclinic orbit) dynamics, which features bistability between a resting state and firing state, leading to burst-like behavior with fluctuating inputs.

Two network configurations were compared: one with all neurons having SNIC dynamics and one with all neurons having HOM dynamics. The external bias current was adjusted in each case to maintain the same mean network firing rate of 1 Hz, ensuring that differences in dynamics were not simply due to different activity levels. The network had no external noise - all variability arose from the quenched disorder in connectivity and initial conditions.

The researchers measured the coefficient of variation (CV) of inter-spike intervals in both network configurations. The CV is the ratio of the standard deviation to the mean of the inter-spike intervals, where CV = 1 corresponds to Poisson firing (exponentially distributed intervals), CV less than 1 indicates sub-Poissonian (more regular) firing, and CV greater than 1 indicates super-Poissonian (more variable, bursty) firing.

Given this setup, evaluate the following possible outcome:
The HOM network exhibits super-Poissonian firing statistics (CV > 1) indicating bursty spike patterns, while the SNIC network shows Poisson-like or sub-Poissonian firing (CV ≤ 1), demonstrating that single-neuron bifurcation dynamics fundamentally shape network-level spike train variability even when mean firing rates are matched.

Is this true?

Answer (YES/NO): YES